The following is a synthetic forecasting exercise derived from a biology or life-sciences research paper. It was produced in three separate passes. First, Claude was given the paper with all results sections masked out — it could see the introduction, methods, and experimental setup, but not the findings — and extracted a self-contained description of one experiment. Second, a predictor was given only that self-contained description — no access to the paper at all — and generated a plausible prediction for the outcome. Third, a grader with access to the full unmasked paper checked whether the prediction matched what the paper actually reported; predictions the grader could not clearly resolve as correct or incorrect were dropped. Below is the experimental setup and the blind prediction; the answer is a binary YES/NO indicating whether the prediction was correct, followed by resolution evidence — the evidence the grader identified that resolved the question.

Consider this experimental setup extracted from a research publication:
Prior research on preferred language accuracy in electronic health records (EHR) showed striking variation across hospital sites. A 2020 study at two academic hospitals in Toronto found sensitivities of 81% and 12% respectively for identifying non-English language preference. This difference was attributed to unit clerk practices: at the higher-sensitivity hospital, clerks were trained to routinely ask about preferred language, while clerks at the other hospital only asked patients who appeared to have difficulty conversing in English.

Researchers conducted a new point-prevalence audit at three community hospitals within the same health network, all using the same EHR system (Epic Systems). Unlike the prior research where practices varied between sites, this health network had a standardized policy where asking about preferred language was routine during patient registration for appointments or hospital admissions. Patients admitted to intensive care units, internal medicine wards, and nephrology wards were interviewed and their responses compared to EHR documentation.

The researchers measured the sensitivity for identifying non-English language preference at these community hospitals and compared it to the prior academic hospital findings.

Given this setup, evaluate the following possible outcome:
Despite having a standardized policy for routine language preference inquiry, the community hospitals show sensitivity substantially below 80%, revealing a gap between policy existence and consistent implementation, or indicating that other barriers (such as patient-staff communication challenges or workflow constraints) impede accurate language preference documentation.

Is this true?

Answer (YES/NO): YES